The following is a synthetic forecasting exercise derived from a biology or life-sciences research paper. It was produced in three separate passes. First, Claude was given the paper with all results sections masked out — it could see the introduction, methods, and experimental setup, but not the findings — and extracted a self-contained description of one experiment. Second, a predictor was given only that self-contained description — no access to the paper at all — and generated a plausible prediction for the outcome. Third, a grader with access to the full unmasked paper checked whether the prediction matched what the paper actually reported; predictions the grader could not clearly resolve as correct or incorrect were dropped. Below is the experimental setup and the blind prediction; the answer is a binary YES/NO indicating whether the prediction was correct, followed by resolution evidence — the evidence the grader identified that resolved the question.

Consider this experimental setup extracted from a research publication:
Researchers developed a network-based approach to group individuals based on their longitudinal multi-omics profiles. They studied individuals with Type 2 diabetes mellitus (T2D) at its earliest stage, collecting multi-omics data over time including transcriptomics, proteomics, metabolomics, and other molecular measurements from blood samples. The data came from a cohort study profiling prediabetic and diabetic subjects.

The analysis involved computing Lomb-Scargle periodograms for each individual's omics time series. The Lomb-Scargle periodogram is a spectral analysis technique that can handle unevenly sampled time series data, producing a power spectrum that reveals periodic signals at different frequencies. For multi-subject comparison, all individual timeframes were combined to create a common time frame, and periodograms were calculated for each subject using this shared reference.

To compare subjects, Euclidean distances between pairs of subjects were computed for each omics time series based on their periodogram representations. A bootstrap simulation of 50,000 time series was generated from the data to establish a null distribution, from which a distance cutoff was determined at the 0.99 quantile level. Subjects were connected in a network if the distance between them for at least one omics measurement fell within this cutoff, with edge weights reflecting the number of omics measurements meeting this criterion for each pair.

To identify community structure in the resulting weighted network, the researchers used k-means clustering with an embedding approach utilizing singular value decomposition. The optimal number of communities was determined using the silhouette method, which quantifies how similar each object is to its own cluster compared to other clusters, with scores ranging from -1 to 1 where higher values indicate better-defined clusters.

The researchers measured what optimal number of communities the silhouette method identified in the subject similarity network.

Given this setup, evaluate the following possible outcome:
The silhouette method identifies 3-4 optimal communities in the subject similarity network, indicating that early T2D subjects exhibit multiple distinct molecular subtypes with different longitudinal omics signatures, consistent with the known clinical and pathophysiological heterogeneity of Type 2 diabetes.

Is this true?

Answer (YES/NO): YES